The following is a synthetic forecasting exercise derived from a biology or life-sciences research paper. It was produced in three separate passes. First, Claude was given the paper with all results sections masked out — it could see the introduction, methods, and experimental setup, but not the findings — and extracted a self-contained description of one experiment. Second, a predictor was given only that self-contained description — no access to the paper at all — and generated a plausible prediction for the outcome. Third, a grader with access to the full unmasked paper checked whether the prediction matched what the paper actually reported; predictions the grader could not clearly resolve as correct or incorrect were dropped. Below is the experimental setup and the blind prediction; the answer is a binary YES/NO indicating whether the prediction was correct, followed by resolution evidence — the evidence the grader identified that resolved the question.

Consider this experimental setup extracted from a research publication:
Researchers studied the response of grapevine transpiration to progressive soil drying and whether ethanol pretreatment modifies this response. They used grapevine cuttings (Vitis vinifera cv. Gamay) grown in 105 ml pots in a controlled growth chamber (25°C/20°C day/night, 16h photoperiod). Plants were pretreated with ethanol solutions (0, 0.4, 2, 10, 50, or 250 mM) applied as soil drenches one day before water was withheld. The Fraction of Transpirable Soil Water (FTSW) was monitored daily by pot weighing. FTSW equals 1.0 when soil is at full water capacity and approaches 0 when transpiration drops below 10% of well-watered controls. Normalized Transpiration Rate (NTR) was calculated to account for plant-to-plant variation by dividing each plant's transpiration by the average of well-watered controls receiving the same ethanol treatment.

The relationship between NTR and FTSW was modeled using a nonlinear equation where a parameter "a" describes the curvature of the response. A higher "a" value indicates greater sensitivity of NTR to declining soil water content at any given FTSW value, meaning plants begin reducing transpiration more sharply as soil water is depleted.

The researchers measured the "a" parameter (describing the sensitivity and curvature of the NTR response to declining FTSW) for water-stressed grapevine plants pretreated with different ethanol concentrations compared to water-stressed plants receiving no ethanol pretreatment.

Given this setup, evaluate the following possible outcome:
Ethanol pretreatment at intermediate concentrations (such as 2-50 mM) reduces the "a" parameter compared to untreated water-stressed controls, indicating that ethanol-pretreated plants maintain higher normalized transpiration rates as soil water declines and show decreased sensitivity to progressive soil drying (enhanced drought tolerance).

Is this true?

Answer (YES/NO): NO